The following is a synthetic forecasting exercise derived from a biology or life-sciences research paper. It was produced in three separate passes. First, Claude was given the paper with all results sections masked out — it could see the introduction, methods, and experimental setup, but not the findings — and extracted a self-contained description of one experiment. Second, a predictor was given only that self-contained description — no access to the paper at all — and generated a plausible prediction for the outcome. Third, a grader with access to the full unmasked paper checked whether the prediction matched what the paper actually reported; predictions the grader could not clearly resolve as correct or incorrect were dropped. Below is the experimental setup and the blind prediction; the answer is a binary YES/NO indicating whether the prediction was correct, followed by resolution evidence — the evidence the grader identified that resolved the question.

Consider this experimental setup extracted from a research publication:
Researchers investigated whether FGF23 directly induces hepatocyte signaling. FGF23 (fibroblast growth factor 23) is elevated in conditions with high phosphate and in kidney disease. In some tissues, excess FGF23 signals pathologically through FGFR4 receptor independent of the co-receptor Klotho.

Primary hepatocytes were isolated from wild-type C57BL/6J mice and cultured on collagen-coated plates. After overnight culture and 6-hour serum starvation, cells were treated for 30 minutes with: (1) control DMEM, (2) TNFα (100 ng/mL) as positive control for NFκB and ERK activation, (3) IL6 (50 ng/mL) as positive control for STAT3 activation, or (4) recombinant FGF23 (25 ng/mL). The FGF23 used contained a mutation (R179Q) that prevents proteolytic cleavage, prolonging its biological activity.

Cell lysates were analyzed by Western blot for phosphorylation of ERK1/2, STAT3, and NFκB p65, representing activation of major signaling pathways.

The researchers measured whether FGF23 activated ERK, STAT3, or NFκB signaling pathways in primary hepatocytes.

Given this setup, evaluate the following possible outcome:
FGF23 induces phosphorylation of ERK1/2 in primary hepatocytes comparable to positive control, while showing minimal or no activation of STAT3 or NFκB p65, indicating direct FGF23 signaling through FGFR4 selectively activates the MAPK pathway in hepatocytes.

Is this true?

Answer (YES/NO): NO